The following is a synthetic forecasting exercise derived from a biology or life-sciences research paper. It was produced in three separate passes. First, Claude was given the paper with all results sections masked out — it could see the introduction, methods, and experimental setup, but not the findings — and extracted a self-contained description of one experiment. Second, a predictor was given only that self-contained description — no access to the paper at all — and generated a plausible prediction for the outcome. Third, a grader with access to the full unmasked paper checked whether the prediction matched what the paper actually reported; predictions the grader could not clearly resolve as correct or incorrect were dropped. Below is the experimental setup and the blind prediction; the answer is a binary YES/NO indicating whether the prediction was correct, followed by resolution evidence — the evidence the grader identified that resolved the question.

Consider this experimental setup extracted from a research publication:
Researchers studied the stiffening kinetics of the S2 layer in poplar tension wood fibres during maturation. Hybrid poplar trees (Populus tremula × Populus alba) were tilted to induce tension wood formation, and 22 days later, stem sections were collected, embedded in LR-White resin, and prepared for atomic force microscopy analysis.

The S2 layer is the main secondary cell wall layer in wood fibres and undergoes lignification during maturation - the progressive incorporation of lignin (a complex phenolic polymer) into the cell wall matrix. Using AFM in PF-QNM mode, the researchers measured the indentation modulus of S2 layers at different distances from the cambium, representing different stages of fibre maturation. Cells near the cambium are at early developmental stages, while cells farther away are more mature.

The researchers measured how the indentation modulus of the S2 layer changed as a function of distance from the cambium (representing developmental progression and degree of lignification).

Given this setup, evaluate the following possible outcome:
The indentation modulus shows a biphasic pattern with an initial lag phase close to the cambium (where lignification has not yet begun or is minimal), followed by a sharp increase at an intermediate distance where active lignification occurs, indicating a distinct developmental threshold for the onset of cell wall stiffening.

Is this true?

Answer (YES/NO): NO